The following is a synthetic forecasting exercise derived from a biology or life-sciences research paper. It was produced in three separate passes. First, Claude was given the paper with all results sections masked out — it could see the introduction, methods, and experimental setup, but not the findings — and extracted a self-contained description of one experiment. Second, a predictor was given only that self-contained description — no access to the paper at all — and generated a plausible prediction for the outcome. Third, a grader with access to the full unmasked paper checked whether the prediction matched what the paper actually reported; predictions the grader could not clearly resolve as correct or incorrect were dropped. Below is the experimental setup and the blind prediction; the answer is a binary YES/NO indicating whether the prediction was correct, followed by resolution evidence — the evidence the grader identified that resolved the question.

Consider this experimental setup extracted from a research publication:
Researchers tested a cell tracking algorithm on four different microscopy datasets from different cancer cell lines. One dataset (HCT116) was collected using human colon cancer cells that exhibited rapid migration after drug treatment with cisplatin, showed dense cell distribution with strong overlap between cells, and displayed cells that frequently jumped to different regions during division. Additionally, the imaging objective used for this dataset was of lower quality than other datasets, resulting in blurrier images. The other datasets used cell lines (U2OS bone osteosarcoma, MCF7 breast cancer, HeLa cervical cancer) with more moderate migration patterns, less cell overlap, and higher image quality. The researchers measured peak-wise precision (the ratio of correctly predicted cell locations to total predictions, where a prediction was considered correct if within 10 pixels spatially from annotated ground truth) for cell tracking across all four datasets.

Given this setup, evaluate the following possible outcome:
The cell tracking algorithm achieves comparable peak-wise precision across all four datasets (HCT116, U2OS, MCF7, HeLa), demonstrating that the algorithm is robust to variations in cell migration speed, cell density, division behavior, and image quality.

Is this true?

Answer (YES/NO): NO